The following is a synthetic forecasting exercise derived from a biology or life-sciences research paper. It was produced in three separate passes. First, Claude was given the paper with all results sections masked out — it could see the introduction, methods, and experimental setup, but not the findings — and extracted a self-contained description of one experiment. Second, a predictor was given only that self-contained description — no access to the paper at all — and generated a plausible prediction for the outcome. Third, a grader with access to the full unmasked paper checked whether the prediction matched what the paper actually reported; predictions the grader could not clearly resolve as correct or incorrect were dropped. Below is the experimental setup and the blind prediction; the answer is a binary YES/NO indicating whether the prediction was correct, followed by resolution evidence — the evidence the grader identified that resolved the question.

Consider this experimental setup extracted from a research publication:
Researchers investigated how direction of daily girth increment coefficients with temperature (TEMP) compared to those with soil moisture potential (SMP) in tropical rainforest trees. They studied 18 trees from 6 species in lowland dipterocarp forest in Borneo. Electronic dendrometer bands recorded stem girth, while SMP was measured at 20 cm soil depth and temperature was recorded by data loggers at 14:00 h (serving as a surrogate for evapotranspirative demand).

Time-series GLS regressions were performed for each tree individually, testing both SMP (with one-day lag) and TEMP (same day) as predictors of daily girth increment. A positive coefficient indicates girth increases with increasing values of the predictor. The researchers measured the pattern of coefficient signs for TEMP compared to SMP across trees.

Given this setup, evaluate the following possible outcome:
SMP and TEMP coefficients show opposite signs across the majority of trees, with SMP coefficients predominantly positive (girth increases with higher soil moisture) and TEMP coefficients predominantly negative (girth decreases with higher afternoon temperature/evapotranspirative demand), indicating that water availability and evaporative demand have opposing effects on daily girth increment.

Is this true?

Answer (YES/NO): NO